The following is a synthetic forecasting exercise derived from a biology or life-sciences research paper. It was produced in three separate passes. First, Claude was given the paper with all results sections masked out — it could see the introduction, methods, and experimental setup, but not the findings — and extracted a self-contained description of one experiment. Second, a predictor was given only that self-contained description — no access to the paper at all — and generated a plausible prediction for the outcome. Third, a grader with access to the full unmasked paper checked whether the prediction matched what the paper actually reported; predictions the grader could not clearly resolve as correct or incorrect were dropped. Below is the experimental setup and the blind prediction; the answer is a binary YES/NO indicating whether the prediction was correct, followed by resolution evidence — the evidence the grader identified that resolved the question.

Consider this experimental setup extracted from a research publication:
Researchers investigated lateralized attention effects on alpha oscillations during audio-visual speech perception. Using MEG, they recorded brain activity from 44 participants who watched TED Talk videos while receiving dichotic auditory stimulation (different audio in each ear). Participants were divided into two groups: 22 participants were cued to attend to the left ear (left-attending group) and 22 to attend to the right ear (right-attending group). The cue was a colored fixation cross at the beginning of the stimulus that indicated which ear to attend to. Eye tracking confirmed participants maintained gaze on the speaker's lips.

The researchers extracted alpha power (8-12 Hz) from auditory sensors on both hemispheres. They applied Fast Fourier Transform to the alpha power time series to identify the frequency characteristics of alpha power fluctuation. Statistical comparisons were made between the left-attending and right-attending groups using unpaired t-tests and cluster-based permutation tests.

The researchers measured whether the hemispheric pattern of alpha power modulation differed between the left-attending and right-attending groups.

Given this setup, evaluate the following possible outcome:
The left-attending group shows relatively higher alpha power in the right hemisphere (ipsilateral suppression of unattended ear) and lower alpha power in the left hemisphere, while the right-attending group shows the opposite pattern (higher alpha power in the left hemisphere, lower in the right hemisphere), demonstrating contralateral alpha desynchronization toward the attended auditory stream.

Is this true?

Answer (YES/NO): NO